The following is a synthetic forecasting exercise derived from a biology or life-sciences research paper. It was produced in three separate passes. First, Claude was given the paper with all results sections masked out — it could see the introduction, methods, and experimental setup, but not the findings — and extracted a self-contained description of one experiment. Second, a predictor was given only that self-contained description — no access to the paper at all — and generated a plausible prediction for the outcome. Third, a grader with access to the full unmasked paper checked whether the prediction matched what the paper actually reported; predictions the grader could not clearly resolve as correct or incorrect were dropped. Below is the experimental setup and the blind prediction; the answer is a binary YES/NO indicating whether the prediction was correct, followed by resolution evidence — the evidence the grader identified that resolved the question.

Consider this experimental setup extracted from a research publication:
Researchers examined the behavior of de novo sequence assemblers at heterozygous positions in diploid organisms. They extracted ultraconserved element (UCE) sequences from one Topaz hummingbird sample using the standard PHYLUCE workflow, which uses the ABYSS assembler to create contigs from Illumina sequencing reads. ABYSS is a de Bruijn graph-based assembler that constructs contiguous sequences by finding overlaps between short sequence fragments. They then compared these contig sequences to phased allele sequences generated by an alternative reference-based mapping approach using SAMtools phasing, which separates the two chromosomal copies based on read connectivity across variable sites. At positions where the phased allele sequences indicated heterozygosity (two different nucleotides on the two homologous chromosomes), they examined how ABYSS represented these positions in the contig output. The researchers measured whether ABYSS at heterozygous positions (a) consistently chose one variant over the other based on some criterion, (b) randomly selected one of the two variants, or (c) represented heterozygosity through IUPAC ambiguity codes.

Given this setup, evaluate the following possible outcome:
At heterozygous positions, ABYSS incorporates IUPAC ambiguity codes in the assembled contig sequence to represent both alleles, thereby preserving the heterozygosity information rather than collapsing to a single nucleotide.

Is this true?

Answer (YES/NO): NO